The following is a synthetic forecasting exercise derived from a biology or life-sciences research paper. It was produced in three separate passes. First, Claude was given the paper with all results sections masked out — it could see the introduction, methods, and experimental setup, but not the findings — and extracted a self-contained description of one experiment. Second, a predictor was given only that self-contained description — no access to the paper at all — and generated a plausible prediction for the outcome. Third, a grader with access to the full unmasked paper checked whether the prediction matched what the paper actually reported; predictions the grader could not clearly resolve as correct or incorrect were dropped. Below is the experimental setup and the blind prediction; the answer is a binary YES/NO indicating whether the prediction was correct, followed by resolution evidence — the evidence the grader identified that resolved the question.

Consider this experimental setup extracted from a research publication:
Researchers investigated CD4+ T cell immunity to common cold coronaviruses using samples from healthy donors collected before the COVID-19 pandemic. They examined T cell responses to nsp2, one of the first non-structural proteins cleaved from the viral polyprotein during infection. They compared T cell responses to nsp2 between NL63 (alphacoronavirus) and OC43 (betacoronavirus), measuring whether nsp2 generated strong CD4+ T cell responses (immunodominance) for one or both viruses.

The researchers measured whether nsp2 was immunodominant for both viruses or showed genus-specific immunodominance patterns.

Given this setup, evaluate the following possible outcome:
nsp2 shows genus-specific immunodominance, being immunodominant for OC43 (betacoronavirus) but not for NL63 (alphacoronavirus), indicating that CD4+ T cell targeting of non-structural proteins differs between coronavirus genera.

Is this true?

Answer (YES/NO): NO